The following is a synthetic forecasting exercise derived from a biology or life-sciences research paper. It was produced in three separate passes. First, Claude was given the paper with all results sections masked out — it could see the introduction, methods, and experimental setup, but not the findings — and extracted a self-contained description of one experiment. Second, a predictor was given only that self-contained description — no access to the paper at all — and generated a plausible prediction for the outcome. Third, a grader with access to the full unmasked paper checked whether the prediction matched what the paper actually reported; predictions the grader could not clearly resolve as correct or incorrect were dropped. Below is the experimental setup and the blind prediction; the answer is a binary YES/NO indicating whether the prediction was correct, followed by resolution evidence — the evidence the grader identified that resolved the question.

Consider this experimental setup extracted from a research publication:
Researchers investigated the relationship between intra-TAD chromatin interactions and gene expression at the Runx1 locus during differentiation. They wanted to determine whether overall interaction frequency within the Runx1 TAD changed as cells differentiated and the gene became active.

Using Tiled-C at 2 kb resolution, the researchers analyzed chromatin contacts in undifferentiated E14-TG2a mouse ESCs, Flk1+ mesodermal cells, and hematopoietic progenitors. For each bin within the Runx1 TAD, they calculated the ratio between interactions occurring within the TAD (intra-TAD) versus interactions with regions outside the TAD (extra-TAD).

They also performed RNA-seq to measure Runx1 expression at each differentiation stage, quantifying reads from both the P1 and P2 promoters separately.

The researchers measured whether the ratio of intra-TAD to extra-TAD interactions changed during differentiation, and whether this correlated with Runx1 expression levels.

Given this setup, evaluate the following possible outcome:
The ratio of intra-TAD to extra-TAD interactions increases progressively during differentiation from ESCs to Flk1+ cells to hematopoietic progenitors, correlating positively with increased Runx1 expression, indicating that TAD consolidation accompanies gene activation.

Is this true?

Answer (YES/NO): NO